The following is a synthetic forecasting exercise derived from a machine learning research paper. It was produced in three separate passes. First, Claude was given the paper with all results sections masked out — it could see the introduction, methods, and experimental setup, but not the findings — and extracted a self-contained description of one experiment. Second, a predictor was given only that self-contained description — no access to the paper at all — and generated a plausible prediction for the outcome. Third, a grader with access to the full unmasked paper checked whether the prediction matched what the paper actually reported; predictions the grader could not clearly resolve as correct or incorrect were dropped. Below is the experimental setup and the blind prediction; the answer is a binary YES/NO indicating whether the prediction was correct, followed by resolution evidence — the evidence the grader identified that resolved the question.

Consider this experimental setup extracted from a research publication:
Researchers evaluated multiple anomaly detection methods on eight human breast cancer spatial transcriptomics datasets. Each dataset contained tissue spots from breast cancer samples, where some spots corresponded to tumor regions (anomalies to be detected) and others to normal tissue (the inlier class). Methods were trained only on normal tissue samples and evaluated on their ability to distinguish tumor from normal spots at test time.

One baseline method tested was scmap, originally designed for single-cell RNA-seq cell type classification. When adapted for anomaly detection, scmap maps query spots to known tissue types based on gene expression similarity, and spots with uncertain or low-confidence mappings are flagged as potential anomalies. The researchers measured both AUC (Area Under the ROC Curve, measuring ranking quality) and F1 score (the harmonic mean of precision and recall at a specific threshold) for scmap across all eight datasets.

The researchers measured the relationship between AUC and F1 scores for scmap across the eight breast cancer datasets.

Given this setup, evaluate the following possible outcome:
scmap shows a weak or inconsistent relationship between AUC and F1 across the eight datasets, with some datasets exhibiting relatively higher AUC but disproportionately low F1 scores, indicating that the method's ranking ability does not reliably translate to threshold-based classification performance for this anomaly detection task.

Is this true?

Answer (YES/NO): NO